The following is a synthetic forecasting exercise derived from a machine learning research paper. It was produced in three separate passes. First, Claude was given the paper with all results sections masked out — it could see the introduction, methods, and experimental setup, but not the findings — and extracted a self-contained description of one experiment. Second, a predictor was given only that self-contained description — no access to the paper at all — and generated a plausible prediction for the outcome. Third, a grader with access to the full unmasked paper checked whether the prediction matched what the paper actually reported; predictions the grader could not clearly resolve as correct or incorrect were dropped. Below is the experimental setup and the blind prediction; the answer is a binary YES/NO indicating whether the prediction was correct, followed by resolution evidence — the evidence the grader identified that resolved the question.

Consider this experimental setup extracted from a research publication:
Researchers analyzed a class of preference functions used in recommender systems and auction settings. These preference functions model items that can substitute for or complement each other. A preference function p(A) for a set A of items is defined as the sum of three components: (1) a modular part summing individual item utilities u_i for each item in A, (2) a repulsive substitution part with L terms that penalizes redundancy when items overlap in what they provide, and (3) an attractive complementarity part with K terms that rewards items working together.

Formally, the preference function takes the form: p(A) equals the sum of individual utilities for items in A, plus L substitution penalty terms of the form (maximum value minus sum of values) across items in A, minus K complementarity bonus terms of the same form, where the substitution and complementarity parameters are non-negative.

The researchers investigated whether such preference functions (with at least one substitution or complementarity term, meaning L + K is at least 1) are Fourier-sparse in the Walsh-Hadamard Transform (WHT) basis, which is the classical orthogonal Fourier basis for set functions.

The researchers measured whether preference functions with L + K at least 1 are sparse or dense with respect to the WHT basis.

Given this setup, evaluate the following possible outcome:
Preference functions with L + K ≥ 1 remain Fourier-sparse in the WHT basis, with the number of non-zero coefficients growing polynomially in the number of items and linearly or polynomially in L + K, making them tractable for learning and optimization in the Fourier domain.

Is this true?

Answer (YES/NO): NO